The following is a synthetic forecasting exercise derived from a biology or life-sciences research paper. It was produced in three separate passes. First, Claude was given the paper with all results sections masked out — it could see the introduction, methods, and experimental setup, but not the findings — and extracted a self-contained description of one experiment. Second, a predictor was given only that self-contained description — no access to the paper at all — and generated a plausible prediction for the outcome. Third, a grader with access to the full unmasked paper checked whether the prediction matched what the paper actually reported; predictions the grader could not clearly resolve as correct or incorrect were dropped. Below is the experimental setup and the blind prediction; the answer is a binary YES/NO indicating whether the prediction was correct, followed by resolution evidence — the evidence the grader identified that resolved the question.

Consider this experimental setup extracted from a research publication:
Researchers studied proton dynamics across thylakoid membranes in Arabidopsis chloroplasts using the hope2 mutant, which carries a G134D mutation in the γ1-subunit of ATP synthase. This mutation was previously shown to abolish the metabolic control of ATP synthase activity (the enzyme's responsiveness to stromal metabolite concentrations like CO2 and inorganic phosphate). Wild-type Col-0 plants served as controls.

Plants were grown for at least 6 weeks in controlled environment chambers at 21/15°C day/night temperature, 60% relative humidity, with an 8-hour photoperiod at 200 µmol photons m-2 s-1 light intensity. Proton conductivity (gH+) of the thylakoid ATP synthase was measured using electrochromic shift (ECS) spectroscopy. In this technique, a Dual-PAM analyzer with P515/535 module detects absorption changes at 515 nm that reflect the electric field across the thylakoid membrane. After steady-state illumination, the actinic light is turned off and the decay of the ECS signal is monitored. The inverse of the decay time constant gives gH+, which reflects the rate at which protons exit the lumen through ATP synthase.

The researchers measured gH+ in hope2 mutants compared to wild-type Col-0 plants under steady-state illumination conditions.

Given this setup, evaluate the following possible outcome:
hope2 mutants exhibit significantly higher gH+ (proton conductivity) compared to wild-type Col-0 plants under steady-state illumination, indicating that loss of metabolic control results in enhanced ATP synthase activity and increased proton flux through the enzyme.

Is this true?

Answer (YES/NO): YES